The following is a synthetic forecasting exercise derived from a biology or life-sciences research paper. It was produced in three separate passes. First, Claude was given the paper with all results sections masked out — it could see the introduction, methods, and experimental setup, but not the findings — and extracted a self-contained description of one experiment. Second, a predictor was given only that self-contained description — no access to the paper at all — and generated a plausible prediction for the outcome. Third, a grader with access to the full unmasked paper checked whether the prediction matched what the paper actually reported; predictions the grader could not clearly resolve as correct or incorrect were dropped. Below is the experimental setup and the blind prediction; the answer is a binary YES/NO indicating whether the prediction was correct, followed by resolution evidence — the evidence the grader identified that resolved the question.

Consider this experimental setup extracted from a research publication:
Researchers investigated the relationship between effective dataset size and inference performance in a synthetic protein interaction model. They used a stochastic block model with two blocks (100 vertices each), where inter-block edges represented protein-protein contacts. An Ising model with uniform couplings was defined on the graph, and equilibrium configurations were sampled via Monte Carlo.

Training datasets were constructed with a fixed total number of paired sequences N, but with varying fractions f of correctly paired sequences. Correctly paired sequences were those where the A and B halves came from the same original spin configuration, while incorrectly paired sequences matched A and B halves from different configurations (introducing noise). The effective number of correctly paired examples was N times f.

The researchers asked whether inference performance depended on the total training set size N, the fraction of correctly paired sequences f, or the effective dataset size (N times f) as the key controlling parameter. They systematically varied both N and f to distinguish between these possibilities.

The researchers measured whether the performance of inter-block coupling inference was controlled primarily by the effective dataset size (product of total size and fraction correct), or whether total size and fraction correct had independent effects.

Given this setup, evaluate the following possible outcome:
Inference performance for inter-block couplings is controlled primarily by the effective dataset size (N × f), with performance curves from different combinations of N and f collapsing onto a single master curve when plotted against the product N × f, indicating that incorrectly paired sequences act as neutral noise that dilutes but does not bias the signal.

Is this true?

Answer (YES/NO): NO